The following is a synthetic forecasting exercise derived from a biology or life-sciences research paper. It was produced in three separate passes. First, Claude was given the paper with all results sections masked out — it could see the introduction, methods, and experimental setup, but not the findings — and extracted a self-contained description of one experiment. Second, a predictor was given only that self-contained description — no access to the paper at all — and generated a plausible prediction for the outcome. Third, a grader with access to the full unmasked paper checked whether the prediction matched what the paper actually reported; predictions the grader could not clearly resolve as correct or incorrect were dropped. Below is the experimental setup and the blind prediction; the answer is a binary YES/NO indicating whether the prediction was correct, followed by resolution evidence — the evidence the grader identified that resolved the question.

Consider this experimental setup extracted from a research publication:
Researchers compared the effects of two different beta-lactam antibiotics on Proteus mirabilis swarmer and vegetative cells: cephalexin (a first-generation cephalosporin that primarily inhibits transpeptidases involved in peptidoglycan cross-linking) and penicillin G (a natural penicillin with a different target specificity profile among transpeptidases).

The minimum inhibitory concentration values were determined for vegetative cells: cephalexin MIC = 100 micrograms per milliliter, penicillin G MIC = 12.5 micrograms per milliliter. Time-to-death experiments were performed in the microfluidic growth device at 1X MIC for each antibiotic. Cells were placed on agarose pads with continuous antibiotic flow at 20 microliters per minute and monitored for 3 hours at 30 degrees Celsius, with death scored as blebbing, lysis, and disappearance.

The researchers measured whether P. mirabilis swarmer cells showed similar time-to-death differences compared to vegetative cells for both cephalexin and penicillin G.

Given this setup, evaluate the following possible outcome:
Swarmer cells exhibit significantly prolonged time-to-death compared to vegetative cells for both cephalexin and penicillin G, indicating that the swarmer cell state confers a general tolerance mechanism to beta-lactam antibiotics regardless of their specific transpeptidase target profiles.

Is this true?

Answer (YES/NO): NO